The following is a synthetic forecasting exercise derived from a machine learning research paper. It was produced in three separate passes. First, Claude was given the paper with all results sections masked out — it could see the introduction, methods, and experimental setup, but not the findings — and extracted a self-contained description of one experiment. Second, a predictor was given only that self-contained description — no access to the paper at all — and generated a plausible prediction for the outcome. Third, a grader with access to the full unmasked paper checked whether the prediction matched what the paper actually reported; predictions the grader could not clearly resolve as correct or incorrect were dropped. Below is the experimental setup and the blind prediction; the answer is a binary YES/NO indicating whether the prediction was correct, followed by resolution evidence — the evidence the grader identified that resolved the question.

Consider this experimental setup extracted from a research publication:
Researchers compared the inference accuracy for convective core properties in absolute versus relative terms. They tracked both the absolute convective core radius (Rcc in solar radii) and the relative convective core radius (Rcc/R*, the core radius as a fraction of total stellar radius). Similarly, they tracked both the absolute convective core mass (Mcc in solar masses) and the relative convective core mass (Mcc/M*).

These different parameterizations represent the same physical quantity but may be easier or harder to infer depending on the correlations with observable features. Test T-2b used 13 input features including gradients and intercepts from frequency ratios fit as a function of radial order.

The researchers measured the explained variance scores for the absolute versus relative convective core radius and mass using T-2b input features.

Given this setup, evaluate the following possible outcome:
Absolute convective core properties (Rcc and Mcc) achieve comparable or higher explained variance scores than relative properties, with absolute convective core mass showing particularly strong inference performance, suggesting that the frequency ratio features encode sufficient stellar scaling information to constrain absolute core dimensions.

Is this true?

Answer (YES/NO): YES